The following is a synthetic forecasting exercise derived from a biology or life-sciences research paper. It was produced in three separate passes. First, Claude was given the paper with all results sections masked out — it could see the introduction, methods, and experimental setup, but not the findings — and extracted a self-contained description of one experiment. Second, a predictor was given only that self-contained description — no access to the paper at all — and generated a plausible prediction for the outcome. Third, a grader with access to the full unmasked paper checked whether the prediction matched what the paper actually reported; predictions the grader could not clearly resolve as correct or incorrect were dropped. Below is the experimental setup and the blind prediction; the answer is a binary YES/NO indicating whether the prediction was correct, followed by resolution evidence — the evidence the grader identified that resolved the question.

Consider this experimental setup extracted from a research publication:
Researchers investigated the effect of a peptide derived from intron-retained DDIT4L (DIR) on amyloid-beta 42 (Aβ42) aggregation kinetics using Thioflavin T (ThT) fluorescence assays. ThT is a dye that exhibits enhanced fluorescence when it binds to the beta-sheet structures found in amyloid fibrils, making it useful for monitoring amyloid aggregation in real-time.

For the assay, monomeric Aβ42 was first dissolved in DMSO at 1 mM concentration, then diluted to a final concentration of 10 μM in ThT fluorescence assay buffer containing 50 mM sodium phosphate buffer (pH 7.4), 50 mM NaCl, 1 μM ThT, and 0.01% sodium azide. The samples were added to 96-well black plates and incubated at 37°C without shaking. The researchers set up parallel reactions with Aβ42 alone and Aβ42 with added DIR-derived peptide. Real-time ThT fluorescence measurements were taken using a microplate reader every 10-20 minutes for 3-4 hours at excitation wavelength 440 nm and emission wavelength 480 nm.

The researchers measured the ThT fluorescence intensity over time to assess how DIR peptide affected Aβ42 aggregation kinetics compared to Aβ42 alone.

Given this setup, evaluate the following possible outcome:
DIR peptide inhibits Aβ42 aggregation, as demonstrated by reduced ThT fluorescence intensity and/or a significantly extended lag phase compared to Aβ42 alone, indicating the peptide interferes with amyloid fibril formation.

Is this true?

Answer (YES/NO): NO